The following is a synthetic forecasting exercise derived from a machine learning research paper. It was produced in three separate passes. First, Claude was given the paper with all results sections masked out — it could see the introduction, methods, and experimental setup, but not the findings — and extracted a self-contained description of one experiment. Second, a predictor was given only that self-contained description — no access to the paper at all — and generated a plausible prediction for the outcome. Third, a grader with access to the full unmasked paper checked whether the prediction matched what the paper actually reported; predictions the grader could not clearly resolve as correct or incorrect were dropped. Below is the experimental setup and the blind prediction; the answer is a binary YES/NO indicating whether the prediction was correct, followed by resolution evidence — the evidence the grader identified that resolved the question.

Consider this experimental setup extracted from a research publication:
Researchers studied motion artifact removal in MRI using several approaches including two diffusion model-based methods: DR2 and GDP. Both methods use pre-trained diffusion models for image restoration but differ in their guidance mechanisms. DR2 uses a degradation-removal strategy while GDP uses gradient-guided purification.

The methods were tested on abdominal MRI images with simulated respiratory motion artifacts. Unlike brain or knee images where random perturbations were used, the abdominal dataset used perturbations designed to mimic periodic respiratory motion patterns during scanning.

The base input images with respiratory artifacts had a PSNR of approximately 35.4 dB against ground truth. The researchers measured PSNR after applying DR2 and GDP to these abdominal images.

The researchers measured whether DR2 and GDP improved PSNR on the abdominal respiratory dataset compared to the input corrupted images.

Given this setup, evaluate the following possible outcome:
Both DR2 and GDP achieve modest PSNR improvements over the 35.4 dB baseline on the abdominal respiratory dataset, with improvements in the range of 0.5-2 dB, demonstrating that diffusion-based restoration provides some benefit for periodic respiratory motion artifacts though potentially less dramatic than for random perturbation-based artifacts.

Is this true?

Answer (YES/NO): NO